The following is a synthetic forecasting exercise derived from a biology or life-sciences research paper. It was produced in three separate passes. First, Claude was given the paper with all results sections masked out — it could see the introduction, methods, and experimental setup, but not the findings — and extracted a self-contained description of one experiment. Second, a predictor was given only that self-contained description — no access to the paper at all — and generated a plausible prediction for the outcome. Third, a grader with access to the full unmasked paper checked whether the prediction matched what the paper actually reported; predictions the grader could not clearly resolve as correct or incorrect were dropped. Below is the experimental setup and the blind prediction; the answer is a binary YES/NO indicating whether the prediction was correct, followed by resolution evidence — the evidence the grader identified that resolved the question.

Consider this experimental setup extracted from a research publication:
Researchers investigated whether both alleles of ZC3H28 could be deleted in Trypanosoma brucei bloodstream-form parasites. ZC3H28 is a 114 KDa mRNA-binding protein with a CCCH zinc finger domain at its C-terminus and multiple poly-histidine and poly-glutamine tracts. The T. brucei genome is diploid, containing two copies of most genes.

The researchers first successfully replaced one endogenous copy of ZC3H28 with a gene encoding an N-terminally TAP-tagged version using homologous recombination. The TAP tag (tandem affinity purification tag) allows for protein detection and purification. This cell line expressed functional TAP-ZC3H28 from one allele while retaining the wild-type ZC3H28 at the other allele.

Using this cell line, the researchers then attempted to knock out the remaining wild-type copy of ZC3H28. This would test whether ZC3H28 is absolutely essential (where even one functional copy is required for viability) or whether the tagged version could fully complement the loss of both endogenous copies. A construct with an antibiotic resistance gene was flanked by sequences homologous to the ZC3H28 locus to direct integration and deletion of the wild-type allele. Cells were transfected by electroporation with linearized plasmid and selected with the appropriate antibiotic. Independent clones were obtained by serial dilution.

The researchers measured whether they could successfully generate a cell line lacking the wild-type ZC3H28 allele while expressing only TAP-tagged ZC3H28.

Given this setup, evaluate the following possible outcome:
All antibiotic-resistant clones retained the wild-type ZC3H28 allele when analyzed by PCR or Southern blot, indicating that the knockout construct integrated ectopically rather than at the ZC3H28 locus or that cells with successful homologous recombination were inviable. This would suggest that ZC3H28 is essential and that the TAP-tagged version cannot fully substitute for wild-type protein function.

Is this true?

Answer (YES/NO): NO